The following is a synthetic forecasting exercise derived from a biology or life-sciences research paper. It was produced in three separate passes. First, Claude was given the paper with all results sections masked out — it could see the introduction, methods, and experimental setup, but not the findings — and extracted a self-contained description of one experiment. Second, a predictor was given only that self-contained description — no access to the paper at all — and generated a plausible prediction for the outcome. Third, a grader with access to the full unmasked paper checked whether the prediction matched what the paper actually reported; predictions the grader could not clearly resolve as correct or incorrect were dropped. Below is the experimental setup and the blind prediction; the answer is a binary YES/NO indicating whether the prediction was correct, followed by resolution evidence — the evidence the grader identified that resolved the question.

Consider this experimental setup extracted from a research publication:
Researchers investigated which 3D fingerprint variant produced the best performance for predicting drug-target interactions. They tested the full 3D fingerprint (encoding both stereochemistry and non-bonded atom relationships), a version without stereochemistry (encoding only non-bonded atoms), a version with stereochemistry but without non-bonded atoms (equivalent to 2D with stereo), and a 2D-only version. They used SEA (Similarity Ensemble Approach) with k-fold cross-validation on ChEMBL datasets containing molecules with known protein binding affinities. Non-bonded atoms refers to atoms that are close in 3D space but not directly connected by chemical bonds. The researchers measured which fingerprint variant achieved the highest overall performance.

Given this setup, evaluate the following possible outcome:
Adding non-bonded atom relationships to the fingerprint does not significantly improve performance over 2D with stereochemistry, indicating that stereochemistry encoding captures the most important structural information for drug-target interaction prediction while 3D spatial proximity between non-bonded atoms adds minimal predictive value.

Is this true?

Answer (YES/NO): NO